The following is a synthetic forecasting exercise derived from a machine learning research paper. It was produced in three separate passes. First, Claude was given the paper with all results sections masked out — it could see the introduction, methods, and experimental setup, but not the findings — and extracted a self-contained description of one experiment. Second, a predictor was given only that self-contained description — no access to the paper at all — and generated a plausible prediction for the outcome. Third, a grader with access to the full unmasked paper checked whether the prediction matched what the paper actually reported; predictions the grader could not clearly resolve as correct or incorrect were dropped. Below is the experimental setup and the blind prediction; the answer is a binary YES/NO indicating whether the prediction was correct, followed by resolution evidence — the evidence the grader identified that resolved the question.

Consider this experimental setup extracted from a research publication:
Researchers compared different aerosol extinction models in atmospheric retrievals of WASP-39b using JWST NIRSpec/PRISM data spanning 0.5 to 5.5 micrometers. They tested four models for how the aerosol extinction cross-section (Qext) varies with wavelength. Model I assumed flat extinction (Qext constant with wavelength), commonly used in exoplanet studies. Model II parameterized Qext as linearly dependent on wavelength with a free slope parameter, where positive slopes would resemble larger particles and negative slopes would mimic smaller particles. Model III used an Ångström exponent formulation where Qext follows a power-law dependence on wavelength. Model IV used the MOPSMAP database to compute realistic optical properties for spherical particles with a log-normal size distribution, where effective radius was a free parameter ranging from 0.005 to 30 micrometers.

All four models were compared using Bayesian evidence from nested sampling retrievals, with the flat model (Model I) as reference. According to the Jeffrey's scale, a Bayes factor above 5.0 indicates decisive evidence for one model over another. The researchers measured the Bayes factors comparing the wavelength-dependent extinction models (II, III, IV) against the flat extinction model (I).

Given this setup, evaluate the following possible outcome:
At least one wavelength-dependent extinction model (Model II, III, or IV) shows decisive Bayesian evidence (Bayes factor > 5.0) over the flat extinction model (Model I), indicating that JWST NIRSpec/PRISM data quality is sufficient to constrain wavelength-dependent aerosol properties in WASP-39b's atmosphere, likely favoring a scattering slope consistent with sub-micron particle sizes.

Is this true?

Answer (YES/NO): NO